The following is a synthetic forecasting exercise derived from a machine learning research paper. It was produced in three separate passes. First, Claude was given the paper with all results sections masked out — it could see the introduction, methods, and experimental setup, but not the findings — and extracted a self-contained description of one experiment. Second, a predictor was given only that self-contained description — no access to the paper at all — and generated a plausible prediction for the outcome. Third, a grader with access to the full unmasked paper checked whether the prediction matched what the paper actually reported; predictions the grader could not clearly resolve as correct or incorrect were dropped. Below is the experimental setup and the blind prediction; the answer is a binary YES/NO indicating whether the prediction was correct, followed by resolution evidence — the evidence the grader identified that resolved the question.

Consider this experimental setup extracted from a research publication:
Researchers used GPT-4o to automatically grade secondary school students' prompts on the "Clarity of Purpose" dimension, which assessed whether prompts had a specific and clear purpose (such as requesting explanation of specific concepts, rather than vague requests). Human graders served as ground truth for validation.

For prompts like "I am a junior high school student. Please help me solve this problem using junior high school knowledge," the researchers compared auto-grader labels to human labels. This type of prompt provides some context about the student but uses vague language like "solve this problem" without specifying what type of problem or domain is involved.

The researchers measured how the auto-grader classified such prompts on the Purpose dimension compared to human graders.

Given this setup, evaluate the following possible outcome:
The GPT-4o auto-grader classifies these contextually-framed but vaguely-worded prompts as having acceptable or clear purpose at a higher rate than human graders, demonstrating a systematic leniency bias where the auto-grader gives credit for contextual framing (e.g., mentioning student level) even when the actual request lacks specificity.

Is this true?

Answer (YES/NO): YES